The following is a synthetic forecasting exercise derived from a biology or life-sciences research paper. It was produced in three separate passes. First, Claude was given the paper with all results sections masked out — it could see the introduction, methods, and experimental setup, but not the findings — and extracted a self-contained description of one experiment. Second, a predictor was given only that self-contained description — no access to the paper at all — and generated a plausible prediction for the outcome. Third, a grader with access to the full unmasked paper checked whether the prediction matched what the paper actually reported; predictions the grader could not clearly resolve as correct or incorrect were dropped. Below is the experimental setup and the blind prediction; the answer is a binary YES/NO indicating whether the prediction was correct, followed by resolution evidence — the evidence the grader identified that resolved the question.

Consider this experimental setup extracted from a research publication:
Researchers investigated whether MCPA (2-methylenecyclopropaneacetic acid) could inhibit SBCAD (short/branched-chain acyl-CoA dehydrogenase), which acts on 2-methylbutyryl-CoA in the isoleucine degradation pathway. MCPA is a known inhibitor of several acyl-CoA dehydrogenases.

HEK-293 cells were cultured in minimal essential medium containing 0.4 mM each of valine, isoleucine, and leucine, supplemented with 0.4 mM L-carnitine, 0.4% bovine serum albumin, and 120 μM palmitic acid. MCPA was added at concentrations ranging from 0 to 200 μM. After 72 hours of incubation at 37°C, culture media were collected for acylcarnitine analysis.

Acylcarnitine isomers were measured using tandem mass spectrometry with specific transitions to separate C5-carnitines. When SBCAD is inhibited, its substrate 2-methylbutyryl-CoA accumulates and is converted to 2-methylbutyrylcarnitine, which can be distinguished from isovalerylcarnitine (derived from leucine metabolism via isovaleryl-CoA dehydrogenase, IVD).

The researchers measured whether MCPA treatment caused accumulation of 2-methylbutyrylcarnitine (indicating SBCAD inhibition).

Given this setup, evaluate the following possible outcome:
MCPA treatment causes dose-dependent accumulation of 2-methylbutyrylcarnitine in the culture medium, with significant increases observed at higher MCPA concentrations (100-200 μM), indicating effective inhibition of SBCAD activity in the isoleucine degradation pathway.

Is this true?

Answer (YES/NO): NO